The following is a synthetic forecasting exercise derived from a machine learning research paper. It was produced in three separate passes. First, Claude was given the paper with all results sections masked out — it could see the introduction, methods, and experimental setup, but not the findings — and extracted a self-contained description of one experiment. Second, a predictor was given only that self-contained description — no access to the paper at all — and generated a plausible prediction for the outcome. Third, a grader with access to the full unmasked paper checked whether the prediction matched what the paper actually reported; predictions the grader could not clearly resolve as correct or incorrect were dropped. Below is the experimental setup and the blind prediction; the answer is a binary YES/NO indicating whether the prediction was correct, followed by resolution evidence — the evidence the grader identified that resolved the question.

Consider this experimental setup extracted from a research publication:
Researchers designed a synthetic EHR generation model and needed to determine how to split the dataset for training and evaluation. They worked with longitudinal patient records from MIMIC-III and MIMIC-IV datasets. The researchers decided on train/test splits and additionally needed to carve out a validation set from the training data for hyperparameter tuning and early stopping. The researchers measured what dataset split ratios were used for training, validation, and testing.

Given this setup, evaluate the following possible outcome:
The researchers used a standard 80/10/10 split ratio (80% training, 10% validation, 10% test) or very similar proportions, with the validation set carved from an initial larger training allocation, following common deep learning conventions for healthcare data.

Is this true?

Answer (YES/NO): NO